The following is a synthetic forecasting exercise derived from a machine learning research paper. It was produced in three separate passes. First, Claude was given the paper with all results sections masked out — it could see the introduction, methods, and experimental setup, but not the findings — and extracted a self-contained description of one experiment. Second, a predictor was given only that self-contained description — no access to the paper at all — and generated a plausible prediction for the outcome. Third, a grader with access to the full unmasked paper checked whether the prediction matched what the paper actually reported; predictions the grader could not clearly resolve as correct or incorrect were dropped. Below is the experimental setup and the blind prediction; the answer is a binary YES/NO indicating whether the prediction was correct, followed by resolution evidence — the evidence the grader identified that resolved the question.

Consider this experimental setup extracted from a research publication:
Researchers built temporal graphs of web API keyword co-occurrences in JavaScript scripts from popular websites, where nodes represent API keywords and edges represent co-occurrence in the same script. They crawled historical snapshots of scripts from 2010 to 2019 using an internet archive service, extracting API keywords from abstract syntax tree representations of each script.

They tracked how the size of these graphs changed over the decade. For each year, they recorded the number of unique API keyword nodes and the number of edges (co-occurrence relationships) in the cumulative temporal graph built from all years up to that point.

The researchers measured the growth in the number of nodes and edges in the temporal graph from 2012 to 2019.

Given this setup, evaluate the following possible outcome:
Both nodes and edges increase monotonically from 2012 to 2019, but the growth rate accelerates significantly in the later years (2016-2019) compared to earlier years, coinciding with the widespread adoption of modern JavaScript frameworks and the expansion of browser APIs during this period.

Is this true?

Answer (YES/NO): NO